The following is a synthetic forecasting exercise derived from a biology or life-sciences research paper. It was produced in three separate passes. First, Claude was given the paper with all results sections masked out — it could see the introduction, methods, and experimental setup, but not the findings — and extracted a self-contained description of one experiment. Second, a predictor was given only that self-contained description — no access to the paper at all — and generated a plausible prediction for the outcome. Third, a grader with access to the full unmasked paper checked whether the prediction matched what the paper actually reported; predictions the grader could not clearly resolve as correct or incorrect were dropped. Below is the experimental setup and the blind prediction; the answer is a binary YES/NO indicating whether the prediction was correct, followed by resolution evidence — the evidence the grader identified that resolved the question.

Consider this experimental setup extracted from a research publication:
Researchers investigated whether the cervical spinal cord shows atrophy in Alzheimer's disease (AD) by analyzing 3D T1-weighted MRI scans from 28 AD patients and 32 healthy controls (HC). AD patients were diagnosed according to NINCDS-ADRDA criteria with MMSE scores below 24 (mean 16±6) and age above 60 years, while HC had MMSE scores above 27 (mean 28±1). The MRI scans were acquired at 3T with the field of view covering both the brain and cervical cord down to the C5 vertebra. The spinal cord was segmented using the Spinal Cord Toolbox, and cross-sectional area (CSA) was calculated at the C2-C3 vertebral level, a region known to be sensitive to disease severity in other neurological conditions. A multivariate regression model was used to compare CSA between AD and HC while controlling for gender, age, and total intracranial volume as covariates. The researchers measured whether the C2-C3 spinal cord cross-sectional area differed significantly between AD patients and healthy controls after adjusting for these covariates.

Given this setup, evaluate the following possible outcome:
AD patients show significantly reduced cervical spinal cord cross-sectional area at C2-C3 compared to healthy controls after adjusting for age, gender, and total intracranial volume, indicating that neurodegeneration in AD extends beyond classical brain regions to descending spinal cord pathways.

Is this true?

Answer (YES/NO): YES